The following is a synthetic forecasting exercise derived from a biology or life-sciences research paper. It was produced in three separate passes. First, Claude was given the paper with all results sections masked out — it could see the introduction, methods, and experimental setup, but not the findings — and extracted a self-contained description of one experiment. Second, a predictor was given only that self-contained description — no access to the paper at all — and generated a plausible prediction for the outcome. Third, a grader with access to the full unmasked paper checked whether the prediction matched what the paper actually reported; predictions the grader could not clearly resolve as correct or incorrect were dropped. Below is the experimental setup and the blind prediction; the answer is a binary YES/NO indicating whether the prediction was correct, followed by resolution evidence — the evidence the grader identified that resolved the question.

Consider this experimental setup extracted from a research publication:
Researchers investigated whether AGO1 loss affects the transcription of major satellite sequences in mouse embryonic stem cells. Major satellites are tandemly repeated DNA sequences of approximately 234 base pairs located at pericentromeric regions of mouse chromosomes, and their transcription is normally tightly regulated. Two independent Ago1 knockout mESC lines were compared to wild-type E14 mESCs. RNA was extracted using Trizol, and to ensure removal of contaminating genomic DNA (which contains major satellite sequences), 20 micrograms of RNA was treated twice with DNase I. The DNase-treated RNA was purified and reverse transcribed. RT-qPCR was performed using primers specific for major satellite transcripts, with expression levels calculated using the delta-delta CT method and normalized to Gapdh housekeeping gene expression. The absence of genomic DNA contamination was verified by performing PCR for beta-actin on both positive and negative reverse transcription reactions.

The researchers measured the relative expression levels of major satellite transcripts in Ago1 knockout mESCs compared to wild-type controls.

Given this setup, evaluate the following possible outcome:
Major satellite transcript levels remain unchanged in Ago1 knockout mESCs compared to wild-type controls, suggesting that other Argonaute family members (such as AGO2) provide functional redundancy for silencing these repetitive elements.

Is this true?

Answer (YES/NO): NO